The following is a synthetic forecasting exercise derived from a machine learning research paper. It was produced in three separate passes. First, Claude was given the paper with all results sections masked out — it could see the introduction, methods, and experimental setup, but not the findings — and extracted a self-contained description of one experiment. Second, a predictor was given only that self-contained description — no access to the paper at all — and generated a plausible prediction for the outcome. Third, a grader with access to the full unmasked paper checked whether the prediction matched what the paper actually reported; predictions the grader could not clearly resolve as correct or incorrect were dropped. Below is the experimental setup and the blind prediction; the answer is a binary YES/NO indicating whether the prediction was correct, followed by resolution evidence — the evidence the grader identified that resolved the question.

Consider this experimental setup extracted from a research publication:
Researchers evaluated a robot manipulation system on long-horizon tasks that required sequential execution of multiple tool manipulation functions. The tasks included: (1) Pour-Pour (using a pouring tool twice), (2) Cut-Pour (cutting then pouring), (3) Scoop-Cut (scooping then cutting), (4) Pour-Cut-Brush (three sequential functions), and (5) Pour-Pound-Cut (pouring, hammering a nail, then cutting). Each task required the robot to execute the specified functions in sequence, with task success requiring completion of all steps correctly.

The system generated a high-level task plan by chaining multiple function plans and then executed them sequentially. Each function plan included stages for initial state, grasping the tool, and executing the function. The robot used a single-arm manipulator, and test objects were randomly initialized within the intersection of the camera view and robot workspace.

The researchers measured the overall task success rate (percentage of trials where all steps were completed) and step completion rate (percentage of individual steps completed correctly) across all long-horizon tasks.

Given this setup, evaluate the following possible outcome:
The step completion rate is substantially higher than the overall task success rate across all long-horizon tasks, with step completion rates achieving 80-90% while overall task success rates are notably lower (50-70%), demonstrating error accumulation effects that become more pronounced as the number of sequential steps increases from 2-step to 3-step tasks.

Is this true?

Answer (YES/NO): NO